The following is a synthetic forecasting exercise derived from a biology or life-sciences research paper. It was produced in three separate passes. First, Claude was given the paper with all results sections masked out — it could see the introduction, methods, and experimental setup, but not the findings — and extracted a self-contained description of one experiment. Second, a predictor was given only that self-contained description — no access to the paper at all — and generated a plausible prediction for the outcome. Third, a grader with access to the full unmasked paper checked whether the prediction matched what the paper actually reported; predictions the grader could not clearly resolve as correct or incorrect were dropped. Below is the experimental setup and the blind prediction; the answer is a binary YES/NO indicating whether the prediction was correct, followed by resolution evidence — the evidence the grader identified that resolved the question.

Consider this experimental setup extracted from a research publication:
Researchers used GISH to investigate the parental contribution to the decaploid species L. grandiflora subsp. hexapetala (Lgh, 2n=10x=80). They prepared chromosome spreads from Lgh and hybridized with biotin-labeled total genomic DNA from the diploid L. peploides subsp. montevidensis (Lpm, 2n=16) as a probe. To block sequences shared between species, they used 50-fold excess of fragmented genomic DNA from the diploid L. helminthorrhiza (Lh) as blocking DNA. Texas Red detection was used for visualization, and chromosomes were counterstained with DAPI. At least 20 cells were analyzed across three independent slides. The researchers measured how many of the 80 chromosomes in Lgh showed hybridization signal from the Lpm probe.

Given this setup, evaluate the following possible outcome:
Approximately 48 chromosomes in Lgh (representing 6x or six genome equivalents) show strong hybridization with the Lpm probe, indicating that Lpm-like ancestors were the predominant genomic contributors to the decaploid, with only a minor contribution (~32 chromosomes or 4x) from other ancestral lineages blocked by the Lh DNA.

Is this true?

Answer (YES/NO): NO